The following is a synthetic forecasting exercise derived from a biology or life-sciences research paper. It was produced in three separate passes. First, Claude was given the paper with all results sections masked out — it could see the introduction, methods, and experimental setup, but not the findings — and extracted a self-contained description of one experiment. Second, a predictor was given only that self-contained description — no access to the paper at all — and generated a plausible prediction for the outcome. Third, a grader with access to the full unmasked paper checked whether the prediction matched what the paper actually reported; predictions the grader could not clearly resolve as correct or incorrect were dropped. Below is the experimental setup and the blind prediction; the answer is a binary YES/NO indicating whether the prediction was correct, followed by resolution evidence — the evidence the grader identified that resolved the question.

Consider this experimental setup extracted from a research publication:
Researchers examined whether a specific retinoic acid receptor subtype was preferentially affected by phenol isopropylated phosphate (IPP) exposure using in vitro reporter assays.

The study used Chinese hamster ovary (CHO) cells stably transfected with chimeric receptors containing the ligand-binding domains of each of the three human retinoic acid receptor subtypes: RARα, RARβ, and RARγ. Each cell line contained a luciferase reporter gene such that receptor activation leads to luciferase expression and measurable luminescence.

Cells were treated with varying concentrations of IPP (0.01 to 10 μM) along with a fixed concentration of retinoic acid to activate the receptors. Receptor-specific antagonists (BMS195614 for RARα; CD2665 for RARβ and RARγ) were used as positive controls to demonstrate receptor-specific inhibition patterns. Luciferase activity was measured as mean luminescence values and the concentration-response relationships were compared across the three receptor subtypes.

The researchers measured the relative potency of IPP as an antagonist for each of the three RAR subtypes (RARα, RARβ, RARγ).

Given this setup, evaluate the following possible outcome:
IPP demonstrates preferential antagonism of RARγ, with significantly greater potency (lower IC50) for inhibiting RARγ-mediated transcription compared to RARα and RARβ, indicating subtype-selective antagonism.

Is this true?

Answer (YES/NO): NO